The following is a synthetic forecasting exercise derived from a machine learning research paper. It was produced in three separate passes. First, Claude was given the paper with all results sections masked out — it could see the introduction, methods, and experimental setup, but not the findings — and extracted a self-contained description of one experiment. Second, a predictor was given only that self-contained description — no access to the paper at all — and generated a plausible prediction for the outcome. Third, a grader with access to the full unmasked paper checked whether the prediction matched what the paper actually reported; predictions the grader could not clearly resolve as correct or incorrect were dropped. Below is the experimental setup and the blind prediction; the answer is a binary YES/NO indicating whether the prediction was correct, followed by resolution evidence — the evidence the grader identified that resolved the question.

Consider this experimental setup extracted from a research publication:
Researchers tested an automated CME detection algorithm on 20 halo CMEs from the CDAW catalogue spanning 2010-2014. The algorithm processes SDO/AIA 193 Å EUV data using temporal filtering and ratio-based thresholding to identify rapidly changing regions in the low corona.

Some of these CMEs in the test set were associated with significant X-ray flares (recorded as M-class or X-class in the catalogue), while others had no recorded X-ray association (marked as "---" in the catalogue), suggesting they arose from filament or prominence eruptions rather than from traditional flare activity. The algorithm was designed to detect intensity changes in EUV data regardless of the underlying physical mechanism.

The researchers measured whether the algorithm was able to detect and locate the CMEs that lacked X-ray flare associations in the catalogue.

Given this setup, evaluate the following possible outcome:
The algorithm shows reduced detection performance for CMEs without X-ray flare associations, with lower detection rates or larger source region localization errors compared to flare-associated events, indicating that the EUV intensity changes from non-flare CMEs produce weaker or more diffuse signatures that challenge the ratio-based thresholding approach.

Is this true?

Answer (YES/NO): NO